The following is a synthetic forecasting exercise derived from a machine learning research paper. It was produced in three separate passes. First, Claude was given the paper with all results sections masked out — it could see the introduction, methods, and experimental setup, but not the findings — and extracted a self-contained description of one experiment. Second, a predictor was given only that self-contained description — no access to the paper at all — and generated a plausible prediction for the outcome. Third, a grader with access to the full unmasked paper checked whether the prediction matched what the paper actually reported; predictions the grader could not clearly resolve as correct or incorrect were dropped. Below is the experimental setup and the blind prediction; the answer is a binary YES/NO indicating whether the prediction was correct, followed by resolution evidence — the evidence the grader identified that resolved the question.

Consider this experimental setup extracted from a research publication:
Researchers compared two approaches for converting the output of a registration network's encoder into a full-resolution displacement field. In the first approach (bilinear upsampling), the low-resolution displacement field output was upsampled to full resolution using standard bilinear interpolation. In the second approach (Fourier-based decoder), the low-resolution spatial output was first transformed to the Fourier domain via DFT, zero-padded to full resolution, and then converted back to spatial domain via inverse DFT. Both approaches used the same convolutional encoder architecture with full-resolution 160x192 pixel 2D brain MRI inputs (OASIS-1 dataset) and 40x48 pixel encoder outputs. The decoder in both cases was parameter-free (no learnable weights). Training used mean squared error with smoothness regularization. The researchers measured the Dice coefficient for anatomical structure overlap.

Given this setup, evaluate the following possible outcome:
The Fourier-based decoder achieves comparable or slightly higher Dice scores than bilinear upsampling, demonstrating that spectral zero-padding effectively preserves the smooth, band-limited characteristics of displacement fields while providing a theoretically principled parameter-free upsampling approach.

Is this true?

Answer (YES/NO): YES